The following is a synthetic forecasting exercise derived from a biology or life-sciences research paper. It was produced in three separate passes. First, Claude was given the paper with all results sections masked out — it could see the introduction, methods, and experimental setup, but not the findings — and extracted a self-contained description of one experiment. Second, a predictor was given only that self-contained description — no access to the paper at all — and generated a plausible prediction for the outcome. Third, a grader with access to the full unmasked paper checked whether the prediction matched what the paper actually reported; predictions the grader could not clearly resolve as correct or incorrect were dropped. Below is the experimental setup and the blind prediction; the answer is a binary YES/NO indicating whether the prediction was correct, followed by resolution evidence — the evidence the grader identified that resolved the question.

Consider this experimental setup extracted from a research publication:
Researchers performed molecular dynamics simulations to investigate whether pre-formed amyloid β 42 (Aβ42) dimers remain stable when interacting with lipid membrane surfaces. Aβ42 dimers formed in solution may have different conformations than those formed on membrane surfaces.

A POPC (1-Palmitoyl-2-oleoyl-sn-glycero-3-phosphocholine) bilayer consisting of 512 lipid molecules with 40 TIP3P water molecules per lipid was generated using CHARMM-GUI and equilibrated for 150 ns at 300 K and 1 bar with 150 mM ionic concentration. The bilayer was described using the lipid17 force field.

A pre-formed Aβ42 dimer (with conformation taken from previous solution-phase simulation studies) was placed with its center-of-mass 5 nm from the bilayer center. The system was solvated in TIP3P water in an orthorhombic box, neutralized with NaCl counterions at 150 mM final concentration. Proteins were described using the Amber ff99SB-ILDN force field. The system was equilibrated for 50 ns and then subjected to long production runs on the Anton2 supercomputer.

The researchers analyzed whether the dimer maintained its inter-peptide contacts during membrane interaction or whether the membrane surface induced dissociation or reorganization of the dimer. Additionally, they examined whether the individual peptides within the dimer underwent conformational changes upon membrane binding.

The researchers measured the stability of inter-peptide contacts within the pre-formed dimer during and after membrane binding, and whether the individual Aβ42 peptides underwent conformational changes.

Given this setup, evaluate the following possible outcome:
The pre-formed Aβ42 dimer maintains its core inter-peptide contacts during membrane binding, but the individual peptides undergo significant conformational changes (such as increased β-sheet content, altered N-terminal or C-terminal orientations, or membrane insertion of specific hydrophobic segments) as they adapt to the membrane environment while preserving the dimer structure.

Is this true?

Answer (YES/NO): YES